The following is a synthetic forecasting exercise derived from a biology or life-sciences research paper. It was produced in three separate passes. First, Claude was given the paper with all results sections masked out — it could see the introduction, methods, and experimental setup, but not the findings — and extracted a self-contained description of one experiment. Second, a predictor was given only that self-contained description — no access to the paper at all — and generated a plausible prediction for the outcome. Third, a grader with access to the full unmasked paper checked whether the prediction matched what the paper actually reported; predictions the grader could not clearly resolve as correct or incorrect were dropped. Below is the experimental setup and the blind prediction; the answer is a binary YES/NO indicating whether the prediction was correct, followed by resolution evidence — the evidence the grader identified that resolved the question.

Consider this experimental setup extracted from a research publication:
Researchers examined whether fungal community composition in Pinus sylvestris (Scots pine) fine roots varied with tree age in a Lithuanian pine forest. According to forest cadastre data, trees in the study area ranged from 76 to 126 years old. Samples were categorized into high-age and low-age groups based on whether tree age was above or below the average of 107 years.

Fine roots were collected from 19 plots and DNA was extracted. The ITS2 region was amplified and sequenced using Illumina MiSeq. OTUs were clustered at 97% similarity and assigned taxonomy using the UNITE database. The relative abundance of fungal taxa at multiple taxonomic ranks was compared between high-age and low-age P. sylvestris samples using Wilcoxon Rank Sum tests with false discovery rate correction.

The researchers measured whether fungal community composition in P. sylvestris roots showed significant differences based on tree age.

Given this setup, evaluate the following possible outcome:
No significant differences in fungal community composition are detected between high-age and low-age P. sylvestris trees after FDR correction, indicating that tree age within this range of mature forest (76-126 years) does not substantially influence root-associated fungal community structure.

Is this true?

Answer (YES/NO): YES